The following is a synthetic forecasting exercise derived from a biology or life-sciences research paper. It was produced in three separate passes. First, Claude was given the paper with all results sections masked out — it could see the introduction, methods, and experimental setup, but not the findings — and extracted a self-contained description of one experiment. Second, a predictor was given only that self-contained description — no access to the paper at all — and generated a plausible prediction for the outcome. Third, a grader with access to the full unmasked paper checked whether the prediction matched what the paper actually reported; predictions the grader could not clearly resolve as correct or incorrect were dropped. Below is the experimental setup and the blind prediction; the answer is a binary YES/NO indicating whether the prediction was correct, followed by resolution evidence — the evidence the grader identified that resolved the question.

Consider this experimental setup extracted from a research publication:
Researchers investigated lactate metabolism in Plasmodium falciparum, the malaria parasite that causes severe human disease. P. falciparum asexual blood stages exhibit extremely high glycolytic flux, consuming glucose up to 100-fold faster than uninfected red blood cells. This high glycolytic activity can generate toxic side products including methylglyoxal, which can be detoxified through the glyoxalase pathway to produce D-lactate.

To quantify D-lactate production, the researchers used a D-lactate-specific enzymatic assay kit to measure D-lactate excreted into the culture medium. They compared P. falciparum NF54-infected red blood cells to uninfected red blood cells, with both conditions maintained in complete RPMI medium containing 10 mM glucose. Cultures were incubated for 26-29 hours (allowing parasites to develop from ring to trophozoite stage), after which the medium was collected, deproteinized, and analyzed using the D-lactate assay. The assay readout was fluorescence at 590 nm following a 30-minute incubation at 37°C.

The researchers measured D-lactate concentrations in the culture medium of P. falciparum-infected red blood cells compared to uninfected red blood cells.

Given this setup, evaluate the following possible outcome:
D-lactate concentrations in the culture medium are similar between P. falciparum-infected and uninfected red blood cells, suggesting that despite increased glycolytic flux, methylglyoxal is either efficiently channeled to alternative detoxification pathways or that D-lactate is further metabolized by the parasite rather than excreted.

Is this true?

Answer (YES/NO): NO